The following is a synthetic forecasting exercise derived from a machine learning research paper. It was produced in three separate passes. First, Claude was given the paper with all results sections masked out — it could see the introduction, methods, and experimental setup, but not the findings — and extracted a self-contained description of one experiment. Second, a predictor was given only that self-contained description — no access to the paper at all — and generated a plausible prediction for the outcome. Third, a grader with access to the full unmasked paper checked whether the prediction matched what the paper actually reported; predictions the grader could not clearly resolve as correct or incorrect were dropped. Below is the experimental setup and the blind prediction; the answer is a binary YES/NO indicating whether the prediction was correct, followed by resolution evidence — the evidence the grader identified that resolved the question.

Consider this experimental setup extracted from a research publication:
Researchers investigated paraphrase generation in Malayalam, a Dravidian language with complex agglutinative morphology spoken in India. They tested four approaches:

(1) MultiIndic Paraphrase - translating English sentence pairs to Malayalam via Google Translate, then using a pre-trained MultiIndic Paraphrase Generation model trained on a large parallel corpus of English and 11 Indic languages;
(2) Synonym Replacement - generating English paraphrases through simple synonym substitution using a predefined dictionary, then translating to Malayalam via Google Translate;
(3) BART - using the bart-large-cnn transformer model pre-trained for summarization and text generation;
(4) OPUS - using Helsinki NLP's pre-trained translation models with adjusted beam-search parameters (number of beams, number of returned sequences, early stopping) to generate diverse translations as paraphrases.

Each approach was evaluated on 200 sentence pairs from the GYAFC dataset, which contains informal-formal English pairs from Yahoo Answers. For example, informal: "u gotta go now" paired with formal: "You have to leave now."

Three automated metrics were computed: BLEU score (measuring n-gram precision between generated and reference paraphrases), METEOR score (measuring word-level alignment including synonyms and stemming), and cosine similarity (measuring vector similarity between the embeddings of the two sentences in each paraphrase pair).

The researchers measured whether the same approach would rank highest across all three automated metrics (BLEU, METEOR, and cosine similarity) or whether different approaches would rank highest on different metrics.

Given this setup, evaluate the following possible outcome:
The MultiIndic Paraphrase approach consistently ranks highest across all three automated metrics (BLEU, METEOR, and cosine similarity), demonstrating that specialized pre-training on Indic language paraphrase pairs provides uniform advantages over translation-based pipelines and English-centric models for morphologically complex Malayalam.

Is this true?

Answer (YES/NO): NO